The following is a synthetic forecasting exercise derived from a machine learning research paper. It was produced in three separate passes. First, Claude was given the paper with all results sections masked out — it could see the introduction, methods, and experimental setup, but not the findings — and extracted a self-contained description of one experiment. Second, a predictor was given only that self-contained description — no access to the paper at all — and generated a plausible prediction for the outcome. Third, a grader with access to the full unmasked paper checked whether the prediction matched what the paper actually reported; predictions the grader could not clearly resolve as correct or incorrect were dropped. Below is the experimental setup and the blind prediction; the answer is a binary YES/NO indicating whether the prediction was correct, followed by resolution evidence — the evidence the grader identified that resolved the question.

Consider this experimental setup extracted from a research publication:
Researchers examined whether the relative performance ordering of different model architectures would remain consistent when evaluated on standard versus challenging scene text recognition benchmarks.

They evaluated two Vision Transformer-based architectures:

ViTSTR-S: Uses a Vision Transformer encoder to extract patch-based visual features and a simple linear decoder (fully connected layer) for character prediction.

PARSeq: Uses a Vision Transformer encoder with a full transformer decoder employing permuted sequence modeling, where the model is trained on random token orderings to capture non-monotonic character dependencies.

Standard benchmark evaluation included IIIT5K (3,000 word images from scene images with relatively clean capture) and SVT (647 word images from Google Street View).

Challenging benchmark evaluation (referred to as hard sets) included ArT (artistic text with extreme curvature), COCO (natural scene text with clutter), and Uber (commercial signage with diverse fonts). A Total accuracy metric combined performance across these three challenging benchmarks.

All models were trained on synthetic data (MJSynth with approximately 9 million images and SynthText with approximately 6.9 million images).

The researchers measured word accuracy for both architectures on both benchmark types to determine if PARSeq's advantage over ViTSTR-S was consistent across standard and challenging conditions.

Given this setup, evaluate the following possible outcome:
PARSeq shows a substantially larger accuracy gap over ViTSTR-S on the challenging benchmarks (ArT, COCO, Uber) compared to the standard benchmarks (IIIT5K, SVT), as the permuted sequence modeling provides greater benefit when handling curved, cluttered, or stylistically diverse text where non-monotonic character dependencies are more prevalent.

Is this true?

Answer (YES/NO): YES